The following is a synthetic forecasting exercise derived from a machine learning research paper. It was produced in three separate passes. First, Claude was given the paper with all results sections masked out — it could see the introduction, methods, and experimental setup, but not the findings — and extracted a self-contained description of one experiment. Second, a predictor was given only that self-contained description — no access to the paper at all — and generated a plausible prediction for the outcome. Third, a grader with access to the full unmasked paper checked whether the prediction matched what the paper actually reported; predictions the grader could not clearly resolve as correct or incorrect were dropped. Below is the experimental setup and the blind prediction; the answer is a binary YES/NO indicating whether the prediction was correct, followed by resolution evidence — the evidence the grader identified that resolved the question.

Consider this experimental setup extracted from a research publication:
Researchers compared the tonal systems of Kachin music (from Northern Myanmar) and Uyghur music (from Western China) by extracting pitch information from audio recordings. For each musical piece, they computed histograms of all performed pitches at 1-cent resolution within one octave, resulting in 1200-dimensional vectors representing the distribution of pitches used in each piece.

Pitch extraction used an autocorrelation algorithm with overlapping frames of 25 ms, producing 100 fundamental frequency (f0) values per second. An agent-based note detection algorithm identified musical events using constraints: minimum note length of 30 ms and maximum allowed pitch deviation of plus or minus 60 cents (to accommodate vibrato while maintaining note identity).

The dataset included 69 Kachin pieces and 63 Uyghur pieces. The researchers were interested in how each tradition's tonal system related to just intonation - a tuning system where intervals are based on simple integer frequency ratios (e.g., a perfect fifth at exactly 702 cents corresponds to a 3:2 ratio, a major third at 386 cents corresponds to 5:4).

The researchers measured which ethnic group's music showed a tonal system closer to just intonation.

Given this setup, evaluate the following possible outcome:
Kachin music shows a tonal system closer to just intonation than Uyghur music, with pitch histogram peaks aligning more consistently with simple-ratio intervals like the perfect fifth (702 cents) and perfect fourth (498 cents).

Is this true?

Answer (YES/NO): NO